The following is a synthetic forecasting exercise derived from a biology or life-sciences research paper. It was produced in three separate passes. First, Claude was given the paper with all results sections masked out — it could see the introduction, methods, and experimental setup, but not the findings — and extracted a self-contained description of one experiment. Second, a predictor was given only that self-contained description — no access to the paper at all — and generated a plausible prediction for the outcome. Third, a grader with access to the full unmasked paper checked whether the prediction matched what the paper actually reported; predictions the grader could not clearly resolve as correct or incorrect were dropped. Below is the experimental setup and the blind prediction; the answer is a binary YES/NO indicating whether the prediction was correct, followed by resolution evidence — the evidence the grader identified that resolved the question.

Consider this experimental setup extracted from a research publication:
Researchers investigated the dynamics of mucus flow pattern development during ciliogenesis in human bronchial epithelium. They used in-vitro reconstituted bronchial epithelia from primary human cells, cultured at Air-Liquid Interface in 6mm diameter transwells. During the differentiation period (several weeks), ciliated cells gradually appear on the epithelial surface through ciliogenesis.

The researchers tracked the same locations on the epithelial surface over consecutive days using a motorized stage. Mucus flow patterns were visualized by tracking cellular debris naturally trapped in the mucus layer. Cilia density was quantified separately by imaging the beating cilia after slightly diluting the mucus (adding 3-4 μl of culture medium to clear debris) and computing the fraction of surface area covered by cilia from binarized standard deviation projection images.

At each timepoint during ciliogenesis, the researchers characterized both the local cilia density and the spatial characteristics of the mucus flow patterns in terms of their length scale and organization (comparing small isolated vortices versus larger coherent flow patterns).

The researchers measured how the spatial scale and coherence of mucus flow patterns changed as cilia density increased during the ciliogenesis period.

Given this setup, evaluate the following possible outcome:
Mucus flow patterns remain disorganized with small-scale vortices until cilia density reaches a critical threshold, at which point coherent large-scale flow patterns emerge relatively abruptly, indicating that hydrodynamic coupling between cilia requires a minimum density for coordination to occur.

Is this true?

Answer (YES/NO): NO